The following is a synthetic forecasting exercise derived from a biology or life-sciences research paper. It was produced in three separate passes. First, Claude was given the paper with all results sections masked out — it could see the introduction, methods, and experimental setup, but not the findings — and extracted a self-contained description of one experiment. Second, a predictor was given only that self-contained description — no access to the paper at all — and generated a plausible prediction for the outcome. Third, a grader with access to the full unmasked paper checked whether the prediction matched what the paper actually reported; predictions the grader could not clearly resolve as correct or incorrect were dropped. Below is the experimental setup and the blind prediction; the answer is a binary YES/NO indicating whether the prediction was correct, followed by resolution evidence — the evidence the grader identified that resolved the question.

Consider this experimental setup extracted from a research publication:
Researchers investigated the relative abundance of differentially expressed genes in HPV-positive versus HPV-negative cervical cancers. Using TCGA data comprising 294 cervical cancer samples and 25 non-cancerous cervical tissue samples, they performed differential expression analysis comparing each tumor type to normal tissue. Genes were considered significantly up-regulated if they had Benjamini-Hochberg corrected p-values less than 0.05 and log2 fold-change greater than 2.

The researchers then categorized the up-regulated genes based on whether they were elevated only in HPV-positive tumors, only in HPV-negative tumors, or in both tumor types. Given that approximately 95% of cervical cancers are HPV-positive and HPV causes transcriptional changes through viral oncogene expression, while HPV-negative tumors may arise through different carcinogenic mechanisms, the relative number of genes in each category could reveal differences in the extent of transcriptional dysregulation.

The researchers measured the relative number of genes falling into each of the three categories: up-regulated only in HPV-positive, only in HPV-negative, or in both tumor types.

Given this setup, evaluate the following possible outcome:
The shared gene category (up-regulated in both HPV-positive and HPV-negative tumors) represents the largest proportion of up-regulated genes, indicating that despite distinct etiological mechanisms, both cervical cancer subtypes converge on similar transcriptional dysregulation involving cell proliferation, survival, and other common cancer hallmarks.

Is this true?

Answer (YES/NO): NO